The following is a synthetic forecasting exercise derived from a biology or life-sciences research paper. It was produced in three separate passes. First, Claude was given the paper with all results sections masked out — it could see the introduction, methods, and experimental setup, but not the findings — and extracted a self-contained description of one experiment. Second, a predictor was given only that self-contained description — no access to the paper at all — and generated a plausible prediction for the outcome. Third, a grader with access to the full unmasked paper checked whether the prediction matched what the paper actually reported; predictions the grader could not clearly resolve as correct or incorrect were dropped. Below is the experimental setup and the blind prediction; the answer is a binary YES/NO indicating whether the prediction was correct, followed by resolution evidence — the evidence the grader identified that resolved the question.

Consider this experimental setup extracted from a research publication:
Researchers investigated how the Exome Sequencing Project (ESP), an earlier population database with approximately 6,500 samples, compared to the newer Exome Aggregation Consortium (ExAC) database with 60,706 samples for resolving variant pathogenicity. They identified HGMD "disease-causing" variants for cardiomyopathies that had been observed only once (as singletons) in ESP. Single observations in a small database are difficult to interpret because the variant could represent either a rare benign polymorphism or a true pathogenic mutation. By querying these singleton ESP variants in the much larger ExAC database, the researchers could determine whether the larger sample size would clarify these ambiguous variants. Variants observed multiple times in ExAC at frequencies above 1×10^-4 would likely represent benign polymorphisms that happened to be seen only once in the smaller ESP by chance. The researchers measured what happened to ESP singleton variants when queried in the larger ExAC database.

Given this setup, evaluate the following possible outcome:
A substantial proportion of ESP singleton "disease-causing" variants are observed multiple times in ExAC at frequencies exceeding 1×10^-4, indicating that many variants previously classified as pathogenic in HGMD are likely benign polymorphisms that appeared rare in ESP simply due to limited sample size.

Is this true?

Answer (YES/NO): YES